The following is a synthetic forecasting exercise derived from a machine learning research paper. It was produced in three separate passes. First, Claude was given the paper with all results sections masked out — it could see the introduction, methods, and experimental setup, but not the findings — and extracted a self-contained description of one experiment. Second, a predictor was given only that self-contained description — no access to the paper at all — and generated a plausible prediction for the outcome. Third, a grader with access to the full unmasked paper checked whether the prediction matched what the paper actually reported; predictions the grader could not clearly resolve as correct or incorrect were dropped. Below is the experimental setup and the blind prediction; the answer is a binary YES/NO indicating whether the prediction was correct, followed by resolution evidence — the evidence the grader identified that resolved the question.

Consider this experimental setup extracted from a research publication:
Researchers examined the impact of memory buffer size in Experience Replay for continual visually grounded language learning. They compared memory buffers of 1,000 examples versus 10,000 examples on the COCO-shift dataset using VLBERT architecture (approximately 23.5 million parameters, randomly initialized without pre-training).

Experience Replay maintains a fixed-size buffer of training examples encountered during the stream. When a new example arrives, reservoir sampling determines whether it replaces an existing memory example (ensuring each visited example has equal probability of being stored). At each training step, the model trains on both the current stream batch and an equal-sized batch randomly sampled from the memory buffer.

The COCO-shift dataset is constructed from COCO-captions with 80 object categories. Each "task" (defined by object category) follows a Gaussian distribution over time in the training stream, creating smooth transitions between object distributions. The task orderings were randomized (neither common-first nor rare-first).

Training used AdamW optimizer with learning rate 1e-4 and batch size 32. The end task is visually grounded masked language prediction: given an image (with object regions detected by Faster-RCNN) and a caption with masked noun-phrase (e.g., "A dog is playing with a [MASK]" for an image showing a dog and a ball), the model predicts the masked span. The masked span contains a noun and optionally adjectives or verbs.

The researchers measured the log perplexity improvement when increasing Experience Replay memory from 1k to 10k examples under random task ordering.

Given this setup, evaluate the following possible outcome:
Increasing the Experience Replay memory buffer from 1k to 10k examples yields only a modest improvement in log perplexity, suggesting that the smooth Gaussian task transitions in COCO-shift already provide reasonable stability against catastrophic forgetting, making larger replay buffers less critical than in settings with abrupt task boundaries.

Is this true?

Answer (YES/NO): NO